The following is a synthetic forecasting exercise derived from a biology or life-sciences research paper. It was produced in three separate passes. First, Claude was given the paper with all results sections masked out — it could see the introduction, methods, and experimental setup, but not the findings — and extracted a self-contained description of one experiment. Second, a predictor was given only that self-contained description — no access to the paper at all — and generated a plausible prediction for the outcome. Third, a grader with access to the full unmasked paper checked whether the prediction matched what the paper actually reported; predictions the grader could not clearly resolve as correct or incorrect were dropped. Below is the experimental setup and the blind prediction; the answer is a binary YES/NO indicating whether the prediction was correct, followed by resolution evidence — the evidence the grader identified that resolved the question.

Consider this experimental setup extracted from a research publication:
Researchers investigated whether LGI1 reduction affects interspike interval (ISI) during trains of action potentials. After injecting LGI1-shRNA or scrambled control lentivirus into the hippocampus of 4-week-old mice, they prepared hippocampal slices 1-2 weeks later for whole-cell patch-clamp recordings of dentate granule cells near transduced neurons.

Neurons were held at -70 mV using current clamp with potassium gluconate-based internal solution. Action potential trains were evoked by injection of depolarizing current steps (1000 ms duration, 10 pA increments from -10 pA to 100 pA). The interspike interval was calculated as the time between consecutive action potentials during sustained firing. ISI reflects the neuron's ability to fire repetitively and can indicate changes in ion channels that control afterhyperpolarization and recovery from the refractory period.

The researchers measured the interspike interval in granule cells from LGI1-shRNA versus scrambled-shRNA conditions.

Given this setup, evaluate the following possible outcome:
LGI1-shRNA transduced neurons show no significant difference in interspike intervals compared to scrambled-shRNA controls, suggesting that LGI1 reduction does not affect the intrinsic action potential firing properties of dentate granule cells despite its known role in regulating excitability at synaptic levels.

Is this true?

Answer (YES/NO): NO